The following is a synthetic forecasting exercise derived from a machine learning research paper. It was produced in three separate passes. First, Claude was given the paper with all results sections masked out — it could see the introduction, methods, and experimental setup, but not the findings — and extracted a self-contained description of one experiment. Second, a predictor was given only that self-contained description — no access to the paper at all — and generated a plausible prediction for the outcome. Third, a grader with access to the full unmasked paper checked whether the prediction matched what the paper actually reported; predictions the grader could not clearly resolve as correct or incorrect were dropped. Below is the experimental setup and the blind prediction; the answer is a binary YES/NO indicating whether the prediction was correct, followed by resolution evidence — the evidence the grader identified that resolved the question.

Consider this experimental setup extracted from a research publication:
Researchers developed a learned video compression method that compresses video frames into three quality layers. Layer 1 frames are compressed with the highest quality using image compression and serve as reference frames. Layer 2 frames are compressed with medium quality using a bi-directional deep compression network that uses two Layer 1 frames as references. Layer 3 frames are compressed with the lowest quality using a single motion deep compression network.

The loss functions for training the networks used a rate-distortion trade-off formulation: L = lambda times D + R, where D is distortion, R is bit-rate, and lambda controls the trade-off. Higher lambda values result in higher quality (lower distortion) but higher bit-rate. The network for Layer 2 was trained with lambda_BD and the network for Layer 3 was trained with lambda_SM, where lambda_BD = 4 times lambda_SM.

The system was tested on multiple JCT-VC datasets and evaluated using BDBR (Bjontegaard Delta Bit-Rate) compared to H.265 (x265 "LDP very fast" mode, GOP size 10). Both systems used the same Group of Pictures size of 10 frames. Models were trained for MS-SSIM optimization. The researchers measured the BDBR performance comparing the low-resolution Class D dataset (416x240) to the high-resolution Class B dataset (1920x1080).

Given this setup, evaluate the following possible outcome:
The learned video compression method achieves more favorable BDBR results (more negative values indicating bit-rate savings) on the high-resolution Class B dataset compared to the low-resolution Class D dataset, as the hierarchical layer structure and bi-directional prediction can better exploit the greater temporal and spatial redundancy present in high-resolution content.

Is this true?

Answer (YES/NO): NO